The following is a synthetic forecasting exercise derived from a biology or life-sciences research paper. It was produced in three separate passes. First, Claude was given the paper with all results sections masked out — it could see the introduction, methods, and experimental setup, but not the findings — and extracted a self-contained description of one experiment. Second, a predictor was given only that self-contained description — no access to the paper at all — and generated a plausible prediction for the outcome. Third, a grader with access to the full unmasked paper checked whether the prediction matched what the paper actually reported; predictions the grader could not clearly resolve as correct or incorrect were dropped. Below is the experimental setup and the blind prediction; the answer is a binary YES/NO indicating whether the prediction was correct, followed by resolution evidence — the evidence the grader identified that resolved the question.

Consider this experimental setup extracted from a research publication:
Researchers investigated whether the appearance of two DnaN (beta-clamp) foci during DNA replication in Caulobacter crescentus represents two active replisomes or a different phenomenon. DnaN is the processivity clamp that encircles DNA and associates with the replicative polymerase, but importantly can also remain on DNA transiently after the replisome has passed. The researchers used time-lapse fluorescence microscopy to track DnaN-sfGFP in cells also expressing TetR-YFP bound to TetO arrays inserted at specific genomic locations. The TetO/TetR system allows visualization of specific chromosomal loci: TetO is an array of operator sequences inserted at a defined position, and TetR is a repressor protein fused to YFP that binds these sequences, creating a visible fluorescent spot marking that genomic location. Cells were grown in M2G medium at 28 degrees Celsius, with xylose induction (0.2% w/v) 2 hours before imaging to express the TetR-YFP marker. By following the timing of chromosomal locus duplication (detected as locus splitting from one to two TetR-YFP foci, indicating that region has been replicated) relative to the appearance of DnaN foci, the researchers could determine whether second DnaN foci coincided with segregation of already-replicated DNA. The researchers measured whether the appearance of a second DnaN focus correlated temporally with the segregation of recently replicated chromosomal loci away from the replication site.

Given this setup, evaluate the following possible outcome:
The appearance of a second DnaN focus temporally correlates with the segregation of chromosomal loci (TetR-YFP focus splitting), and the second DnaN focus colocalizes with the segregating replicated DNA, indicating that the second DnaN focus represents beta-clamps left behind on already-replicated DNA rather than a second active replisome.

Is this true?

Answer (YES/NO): YES